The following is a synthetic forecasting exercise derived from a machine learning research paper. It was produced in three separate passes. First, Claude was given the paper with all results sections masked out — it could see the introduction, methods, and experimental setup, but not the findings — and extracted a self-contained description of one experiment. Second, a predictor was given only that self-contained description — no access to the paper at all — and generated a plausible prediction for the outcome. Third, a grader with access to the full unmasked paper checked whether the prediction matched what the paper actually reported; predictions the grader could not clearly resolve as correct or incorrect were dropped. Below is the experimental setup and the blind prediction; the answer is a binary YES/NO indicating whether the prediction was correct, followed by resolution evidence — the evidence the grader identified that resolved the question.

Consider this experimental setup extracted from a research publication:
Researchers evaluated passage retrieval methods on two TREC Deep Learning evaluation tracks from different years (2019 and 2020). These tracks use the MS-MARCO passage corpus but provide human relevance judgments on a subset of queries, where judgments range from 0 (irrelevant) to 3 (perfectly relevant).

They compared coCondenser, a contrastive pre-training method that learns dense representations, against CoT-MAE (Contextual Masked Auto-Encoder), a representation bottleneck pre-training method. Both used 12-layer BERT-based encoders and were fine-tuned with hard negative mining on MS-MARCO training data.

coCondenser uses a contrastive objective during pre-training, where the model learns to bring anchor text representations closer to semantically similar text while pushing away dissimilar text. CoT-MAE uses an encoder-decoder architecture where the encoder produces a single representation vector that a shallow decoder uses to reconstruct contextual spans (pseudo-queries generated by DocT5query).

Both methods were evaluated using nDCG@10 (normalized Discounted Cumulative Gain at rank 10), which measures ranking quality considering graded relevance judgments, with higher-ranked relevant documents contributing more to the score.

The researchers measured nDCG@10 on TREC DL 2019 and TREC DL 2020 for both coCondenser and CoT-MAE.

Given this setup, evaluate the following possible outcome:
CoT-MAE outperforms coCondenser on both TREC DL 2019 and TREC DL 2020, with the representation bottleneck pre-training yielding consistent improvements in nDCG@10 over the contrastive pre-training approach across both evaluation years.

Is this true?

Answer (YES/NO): NO